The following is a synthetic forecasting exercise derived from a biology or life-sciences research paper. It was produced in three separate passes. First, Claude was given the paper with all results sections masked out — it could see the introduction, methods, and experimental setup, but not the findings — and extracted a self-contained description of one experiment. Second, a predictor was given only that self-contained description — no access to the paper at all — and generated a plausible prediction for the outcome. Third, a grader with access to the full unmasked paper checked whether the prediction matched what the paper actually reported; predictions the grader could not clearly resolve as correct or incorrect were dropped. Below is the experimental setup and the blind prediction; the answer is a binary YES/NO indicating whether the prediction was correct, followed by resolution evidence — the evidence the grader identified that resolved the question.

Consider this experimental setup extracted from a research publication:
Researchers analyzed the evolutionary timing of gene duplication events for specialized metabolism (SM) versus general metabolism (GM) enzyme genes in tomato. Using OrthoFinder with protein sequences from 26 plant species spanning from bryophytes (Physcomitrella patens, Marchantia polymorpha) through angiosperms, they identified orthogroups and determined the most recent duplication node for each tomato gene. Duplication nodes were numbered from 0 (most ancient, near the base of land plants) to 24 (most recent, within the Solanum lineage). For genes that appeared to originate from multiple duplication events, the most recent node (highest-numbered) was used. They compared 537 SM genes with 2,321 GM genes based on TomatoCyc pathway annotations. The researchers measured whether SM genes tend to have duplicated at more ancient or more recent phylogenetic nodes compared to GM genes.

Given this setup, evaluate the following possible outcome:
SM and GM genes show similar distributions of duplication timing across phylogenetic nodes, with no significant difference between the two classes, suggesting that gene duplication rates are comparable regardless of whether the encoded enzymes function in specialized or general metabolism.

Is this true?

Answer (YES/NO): NO